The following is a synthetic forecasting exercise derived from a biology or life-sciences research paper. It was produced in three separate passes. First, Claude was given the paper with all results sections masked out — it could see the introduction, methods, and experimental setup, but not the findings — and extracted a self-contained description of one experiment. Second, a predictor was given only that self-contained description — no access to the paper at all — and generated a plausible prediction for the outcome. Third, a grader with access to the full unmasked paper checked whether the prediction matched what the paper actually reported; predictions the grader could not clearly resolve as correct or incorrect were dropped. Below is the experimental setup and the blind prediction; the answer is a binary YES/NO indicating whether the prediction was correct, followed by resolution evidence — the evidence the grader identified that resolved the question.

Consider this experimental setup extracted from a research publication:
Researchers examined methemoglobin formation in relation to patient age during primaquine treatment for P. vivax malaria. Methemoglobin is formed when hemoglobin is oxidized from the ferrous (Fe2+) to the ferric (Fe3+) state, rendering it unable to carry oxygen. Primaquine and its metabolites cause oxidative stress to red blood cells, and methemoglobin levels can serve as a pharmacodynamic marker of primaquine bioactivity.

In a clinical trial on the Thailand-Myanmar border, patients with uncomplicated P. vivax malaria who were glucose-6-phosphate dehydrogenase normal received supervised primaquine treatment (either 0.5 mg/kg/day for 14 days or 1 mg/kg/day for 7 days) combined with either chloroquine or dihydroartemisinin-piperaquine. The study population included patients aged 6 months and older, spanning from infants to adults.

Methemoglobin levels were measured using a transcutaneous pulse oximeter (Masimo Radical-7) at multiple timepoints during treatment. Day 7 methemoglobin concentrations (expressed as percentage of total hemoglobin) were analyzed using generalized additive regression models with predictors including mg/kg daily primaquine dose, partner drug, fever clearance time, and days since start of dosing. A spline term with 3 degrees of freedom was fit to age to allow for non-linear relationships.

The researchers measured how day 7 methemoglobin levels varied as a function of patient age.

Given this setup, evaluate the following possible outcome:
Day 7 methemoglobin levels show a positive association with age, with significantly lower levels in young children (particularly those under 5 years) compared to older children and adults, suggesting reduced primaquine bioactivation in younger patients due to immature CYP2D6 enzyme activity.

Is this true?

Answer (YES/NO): NO